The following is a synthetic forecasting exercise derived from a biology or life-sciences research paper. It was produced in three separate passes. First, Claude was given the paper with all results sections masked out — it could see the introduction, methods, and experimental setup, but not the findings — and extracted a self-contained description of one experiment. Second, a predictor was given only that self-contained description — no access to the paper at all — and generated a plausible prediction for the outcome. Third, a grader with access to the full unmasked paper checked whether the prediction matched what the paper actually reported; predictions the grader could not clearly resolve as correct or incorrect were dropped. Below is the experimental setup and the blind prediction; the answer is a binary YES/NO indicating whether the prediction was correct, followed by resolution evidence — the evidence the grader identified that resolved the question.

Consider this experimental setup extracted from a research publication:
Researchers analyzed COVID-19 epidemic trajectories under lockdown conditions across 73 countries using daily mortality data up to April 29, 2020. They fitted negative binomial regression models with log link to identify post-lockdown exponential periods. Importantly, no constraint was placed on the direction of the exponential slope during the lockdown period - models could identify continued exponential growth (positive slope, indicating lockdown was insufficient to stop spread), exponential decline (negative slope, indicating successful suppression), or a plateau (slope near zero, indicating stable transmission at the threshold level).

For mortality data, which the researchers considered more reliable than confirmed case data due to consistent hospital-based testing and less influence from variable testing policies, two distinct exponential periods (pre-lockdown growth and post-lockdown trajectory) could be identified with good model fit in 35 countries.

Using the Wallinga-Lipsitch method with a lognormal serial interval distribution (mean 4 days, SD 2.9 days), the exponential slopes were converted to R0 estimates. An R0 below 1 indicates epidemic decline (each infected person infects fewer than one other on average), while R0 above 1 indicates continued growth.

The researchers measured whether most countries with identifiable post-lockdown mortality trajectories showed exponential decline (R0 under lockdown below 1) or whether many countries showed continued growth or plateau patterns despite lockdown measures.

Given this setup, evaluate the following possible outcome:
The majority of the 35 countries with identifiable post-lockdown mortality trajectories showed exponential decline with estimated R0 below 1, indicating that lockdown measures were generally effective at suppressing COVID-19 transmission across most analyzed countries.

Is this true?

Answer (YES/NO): NO